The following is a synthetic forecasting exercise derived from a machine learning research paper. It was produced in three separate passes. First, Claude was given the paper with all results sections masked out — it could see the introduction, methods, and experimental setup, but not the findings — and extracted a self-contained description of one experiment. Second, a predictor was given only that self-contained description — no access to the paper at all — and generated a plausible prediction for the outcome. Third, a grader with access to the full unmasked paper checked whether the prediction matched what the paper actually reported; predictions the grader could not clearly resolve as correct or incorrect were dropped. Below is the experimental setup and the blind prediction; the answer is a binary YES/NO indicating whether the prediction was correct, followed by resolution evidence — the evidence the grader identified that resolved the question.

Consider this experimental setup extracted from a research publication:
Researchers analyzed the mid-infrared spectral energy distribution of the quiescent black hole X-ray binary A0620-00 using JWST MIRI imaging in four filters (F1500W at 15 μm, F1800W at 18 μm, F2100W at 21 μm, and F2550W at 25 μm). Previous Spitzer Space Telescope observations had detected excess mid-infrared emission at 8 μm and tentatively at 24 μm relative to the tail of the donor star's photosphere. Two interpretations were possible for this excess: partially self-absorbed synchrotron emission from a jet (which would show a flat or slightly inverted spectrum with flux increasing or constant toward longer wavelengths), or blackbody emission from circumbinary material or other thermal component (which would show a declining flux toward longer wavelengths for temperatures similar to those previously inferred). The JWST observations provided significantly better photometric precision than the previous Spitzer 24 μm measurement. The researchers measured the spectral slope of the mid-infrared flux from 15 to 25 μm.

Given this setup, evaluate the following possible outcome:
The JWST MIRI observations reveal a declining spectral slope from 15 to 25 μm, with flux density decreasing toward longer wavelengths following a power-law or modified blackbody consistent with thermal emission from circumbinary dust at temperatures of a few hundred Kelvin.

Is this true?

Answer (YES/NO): NO